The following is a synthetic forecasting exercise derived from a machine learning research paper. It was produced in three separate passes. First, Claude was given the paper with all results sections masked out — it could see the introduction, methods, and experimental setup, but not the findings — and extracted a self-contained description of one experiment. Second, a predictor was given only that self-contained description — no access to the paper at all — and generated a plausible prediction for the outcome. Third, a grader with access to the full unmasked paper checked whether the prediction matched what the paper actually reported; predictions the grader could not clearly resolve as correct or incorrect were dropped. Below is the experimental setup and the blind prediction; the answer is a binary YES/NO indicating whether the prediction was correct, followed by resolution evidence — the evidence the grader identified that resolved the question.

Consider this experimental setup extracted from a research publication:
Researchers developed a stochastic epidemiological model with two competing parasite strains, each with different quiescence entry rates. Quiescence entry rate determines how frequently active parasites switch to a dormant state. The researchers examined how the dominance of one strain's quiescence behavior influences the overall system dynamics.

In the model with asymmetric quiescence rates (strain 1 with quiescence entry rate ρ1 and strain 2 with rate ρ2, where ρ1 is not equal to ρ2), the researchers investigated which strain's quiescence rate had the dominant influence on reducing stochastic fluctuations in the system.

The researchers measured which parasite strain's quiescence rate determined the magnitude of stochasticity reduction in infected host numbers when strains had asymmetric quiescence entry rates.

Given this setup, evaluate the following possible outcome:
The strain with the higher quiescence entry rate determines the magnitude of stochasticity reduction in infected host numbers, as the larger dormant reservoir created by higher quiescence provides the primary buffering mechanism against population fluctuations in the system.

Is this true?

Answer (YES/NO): YES